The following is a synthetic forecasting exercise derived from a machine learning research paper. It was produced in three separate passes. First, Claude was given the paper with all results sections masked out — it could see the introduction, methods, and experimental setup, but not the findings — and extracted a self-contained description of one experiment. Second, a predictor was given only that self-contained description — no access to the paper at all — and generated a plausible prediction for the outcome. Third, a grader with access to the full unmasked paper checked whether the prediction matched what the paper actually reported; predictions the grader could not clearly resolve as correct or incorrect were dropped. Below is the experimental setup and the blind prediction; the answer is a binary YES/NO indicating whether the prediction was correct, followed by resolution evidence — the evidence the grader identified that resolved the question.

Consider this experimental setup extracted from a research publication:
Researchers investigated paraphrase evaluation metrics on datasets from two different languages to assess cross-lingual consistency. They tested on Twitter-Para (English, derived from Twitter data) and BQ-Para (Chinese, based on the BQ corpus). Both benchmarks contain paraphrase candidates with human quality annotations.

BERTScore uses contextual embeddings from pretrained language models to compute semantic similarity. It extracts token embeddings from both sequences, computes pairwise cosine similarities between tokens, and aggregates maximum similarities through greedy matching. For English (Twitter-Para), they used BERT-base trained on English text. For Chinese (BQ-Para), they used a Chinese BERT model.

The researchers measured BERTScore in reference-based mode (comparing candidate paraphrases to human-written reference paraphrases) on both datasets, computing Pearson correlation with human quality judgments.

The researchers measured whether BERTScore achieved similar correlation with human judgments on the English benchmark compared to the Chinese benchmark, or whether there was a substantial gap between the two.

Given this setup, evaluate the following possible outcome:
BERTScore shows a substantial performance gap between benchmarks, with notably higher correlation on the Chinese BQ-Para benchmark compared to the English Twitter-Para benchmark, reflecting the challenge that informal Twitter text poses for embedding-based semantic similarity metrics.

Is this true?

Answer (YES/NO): NO